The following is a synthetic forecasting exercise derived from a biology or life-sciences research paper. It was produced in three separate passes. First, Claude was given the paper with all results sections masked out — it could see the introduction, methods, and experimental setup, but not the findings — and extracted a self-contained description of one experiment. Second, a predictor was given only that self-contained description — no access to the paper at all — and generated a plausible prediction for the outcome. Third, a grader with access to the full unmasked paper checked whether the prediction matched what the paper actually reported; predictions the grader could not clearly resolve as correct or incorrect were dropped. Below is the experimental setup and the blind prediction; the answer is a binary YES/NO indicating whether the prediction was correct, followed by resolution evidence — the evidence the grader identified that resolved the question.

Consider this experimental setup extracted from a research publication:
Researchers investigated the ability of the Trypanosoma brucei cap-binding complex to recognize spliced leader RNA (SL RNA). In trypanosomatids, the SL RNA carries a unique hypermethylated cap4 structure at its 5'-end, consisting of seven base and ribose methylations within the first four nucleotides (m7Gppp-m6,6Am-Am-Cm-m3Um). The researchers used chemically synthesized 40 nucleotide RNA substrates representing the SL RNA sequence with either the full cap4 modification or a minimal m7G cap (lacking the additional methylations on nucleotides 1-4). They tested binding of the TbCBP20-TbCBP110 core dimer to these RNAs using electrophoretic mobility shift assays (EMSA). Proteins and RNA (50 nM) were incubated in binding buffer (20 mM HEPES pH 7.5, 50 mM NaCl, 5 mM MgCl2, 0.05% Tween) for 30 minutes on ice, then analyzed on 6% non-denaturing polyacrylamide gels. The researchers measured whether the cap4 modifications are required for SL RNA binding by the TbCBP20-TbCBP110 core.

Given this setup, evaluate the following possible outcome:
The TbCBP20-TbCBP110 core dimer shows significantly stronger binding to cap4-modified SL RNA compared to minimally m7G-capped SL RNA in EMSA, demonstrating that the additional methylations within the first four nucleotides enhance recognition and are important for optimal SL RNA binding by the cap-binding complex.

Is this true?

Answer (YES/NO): NO